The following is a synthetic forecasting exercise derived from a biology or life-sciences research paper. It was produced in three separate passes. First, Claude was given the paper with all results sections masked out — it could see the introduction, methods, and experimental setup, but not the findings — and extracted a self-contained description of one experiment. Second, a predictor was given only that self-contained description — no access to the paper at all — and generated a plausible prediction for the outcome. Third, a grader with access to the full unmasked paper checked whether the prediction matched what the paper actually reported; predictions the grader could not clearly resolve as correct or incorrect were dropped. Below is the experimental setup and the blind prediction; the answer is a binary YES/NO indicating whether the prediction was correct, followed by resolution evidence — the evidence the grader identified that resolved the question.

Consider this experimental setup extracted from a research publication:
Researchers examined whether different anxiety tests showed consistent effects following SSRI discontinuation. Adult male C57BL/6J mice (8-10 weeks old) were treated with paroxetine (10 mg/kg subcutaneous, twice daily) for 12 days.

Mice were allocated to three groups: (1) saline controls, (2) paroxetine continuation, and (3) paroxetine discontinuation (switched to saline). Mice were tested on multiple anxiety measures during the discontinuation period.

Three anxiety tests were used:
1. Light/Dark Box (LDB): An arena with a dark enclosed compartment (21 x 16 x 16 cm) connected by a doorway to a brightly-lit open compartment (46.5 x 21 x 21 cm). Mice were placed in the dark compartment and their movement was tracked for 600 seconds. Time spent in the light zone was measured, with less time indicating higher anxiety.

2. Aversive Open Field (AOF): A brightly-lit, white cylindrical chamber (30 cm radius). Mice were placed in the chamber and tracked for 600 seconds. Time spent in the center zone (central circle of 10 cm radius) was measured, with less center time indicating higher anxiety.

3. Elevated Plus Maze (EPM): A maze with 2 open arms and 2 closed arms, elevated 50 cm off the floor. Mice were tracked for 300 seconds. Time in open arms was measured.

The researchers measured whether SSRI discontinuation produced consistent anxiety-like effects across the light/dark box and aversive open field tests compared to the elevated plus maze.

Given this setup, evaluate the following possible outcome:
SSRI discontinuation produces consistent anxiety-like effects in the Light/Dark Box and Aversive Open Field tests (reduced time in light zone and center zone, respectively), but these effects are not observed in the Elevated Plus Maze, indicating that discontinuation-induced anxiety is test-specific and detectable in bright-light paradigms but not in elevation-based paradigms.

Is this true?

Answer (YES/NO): NO